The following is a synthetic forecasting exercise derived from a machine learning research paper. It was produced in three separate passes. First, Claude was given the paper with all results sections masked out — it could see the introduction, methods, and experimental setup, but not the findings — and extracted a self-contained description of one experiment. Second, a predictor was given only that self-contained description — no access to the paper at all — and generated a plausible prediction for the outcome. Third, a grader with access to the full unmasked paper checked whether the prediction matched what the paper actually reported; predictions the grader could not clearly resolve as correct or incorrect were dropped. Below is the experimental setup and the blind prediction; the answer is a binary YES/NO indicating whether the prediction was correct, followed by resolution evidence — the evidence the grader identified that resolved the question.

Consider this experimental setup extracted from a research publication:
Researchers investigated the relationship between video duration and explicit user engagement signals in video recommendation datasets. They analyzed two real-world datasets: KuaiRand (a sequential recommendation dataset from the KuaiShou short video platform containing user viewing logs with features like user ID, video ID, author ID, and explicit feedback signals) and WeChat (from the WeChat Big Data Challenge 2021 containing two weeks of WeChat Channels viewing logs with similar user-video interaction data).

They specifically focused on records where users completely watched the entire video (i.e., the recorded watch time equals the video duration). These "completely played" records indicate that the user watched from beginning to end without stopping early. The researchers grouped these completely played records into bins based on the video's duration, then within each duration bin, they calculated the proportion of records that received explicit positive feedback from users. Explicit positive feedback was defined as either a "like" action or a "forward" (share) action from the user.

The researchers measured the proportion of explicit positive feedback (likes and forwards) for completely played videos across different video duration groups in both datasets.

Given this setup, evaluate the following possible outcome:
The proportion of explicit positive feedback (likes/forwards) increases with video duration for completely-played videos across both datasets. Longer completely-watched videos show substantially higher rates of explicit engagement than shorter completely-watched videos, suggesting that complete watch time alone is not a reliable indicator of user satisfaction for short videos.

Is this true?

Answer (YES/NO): YES